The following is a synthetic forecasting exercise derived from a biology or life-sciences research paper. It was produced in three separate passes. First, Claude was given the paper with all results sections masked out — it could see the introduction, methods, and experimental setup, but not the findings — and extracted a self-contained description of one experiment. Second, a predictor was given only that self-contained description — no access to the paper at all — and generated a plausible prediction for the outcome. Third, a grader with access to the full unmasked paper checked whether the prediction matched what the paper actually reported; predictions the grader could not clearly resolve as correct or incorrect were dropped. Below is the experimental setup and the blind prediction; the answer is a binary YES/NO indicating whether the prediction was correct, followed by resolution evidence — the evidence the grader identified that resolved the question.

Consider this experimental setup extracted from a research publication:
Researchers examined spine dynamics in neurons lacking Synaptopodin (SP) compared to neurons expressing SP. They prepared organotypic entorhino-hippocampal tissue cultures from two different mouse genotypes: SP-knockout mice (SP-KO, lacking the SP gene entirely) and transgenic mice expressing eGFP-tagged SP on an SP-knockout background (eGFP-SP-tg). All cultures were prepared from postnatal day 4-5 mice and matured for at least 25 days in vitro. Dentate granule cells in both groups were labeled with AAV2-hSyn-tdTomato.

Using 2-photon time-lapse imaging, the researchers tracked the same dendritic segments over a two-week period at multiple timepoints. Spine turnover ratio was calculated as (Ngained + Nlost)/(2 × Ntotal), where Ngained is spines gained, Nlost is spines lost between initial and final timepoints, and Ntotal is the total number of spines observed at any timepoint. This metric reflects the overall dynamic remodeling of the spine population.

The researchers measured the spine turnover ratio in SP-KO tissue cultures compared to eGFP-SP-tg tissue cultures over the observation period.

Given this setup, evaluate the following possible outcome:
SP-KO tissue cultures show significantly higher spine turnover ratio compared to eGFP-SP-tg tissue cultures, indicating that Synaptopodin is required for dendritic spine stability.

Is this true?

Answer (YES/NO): YES